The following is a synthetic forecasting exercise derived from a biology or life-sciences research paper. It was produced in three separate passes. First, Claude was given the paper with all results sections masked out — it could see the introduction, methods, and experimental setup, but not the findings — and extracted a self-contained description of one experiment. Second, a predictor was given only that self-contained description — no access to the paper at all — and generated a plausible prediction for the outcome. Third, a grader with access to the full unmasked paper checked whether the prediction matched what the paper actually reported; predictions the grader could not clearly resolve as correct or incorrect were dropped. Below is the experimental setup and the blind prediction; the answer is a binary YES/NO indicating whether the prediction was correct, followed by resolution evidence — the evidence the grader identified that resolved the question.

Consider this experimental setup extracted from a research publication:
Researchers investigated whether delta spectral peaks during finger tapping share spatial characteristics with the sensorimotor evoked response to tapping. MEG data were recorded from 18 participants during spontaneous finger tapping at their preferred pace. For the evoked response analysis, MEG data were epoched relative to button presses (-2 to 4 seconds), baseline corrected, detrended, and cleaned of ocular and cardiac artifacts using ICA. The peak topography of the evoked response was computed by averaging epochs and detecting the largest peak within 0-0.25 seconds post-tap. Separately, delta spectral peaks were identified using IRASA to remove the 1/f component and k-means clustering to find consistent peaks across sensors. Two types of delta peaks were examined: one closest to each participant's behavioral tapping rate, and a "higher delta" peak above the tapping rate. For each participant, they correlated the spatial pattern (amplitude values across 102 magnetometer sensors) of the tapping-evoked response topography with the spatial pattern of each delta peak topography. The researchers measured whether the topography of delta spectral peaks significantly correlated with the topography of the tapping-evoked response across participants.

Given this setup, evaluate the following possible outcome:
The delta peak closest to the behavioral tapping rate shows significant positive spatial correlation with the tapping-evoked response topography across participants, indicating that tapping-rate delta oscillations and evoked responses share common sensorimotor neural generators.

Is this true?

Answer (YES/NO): YES